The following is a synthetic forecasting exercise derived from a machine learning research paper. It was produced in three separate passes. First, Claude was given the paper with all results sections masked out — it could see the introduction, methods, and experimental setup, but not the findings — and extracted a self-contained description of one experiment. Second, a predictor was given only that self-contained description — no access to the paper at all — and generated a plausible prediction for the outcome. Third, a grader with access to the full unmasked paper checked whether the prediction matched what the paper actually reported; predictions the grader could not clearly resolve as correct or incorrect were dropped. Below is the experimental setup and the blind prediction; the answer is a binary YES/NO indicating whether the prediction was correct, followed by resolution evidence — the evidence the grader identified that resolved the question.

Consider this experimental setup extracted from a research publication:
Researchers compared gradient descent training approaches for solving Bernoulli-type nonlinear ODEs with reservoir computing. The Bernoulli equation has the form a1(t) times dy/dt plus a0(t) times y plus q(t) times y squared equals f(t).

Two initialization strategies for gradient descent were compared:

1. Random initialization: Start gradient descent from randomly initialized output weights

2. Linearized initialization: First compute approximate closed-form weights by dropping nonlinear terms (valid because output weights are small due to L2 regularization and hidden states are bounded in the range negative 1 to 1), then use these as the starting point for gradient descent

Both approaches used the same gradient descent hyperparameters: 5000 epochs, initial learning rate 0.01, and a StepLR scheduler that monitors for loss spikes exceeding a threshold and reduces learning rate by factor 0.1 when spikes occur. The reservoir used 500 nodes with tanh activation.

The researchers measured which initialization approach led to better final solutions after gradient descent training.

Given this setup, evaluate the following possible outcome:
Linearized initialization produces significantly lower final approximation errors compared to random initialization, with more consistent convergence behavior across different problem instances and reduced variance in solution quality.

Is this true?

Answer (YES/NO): NO